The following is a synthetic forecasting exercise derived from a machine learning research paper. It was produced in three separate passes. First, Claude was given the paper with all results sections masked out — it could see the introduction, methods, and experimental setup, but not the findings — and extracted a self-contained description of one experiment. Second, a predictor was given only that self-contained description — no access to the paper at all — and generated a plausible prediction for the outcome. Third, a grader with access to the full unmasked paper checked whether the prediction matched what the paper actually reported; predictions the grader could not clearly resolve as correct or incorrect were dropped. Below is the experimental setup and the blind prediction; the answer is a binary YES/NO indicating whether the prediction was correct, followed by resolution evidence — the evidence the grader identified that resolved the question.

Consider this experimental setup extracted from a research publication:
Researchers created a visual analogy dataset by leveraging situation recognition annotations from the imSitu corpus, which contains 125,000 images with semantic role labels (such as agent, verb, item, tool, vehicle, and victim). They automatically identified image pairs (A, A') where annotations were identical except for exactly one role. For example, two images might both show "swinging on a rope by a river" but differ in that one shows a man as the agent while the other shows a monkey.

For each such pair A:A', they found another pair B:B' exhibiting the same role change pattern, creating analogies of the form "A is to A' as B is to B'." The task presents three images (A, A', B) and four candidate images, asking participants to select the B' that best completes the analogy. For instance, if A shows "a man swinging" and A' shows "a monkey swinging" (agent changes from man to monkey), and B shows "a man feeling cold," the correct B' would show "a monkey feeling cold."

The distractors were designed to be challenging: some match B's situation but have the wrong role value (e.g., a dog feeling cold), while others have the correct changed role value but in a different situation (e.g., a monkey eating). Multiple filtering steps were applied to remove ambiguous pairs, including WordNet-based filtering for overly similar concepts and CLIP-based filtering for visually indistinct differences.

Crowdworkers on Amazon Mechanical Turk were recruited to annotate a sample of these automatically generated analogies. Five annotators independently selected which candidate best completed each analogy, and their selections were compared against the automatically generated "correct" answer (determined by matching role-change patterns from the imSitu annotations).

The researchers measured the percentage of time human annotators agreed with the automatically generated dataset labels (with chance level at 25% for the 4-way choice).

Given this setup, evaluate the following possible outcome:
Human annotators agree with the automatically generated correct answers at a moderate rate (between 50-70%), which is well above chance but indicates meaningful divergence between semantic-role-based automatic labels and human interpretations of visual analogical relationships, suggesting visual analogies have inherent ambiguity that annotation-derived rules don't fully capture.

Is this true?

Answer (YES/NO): NO